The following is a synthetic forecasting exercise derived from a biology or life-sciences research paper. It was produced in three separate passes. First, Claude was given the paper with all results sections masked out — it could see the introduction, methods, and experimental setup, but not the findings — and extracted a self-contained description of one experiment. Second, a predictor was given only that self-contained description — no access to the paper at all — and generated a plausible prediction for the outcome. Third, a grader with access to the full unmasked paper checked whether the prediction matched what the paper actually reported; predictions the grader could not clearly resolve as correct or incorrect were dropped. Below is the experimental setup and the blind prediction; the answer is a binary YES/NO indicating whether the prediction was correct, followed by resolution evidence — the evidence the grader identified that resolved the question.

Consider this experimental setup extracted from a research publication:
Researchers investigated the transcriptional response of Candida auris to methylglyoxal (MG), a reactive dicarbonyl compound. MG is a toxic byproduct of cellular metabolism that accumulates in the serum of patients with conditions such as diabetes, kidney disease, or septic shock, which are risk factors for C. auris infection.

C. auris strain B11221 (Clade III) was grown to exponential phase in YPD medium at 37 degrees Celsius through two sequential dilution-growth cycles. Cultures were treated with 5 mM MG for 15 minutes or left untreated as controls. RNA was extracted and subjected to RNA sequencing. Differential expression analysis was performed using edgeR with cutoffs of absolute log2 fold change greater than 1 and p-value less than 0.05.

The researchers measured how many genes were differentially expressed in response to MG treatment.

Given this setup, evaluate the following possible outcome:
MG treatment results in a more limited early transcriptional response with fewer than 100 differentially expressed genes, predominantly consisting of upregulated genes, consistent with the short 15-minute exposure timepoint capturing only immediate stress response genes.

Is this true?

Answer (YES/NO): NO